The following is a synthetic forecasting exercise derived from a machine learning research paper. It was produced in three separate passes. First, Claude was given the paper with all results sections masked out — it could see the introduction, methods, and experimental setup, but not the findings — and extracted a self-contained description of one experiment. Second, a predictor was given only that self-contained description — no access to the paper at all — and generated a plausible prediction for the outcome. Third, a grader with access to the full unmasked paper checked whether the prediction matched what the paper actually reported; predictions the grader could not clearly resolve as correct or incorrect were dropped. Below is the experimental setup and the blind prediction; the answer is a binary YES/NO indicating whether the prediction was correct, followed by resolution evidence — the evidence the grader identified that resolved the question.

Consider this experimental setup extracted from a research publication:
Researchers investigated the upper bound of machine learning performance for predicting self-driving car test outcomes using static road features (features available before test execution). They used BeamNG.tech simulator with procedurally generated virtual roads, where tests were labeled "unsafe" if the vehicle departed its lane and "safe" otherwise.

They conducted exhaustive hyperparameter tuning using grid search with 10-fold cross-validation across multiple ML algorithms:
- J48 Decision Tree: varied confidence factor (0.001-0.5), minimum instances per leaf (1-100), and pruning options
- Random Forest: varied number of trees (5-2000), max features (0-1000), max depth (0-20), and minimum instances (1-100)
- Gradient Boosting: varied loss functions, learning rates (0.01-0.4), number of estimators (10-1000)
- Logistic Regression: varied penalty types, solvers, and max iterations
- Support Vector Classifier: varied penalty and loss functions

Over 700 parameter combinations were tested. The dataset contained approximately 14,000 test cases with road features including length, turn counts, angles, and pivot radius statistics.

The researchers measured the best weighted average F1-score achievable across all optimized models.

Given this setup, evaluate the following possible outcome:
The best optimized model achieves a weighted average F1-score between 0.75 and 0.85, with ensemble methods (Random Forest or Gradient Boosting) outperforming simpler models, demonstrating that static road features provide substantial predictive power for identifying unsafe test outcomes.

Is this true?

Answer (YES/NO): NO